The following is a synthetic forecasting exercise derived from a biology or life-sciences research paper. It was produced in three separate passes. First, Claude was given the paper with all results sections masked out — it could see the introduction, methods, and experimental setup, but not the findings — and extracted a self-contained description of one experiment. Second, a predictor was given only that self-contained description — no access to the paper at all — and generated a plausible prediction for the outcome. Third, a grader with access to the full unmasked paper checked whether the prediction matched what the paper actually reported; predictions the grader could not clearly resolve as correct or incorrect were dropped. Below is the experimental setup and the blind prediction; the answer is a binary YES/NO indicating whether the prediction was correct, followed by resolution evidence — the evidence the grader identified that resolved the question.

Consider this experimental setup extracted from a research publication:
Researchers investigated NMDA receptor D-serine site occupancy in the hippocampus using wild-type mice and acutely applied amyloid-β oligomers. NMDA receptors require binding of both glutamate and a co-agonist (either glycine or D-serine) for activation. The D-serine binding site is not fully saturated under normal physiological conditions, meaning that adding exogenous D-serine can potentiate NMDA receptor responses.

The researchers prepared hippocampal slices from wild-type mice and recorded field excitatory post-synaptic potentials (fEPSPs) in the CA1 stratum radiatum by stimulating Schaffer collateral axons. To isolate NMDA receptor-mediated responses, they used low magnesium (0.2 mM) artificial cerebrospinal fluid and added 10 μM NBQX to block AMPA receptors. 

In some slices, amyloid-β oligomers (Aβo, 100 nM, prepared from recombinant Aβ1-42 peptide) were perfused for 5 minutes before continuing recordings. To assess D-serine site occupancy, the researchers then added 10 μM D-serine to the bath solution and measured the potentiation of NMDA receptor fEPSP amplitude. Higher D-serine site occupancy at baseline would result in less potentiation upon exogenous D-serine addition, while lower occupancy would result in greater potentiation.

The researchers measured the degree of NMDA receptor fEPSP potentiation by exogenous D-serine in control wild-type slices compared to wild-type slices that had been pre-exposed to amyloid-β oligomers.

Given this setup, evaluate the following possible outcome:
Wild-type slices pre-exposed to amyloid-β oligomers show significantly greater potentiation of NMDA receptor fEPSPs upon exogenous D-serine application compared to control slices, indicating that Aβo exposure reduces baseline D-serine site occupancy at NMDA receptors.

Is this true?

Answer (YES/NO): NO